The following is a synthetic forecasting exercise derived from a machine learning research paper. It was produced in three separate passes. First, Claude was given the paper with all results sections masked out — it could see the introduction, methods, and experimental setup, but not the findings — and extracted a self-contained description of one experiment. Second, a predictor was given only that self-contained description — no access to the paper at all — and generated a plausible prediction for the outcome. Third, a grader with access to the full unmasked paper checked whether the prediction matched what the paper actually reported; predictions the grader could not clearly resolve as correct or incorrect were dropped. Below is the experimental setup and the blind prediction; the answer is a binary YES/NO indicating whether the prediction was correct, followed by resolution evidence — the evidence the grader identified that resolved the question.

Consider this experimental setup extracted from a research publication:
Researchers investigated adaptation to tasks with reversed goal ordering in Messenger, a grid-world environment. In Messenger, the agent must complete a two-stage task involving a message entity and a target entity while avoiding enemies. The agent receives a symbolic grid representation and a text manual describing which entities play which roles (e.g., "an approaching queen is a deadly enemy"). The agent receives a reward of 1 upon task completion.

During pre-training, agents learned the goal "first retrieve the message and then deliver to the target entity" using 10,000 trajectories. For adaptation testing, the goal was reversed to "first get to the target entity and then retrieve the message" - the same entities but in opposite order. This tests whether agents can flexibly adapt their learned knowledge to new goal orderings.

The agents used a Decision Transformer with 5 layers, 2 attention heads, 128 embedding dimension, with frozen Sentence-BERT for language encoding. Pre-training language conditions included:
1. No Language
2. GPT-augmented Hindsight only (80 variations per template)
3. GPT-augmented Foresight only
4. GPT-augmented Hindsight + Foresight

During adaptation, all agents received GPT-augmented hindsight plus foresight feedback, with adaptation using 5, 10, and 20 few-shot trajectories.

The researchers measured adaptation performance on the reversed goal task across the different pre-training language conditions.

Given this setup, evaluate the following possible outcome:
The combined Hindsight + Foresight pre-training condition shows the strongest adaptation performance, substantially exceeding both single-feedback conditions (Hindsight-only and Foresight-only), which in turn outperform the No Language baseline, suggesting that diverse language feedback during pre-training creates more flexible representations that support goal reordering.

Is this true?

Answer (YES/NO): YES